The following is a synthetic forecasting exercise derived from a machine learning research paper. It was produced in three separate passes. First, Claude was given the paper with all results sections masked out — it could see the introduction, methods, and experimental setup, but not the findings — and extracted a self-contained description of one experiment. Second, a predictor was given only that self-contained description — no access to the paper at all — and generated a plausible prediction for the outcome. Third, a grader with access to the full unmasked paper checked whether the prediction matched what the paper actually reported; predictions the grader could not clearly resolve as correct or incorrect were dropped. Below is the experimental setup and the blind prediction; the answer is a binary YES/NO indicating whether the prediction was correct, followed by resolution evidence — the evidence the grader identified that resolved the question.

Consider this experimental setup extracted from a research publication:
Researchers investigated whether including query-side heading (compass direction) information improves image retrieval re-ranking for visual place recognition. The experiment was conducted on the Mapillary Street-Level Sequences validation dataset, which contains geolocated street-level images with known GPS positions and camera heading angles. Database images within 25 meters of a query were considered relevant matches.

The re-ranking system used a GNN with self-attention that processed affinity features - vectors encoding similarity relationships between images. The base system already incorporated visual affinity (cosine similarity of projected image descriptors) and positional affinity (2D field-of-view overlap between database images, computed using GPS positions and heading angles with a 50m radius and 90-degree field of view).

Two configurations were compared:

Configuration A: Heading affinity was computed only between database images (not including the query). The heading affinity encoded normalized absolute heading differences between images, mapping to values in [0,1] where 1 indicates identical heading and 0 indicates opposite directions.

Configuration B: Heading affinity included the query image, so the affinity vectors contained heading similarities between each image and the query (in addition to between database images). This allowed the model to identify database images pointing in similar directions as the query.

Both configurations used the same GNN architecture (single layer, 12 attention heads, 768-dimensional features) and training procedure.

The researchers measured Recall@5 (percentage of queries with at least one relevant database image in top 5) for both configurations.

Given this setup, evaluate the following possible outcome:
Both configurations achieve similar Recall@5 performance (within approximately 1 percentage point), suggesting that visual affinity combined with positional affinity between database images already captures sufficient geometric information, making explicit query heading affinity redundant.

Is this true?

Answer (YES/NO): NO